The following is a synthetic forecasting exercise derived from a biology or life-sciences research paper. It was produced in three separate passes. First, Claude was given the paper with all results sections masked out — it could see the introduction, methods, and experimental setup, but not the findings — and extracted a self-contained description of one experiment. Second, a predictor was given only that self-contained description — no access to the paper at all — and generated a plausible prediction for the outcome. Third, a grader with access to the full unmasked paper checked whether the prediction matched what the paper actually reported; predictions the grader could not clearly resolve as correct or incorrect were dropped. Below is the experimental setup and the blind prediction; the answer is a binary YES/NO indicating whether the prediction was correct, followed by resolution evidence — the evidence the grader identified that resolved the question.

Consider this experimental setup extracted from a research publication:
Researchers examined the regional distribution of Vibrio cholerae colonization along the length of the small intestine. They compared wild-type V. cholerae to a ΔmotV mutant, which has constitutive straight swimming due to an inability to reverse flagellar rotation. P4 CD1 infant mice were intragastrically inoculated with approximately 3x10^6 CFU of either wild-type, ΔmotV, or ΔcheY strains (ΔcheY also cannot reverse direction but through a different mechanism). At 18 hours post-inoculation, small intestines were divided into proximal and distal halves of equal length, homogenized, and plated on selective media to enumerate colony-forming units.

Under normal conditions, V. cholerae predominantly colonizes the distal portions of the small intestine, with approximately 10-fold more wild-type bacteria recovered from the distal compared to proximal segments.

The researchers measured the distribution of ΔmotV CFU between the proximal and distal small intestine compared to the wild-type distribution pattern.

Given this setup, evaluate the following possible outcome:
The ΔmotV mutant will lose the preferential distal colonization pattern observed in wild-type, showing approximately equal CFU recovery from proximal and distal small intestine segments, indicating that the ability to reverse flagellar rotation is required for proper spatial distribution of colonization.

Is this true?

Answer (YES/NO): YES